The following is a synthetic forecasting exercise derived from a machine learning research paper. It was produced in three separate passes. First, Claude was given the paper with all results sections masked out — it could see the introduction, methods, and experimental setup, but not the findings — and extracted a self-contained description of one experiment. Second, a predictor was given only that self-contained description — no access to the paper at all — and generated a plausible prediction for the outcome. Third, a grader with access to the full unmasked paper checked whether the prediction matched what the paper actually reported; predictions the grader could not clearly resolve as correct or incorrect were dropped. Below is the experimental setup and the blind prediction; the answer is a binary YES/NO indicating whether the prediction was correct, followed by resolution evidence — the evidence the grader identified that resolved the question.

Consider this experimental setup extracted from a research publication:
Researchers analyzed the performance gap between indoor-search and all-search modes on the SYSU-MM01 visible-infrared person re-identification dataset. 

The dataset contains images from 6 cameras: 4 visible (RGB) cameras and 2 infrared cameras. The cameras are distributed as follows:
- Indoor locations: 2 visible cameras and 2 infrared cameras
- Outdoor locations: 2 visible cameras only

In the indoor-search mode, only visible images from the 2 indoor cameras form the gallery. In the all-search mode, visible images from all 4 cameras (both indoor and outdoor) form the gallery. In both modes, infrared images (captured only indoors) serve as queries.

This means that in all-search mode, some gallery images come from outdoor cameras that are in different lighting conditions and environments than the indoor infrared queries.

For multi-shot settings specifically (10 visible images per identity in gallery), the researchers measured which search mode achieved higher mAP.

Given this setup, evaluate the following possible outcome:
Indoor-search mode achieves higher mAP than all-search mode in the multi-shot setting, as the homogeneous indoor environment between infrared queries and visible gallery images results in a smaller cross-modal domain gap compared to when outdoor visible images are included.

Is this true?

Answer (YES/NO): YES